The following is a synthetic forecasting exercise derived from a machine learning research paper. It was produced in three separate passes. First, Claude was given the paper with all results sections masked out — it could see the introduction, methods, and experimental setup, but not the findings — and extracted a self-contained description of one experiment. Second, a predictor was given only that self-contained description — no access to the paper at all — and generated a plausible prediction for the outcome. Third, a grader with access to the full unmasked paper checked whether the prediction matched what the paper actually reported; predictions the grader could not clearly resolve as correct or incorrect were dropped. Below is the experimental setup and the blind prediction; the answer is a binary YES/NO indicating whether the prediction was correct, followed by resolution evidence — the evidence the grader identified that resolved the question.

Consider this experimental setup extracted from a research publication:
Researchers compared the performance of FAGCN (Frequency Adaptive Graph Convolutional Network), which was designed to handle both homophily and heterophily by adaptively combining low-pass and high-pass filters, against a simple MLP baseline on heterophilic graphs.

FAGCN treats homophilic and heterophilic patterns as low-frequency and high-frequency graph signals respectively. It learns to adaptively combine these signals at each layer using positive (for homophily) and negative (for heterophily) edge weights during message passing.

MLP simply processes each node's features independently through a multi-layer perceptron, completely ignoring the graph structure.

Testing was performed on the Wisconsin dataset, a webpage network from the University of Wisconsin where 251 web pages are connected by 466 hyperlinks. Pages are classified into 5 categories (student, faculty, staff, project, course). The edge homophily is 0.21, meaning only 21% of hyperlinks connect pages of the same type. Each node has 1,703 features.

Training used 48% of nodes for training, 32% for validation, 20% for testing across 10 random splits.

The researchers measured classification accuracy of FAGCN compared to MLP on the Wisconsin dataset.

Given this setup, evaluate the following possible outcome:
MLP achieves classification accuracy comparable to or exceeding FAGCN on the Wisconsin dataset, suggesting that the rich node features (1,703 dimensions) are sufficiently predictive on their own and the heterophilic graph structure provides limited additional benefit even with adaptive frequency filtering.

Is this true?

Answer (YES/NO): YES